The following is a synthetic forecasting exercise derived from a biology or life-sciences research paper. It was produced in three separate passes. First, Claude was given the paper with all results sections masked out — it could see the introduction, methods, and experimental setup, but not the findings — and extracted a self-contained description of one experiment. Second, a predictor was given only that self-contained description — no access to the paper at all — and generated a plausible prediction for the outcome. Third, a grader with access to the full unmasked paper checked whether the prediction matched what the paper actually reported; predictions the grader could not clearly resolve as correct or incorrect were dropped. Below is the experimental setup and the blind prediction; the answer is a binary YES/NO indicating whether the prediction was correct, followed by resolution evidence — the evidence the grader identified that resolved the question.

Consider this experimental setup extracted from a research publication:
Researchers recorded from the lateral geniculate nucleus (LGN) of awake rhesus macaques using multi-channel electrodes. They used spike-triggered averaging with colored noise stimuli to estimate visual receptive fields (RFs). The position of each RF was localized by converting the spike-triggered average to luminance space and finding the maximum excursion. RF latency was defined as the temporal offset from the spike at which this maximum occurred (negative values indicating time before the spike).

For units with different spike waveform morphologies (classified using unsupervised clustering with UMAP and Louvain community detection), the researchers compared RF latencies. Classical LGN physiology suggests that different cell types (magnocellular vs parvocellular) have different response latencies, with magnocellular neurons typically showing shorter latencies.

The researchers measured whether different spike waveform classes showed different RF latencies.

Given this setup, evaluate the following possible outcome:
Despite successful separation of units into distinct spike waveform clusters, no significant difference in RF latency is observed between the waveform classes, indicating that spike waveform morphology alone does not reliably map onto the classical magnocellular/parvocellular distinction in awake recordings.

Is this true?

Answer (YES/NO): NO